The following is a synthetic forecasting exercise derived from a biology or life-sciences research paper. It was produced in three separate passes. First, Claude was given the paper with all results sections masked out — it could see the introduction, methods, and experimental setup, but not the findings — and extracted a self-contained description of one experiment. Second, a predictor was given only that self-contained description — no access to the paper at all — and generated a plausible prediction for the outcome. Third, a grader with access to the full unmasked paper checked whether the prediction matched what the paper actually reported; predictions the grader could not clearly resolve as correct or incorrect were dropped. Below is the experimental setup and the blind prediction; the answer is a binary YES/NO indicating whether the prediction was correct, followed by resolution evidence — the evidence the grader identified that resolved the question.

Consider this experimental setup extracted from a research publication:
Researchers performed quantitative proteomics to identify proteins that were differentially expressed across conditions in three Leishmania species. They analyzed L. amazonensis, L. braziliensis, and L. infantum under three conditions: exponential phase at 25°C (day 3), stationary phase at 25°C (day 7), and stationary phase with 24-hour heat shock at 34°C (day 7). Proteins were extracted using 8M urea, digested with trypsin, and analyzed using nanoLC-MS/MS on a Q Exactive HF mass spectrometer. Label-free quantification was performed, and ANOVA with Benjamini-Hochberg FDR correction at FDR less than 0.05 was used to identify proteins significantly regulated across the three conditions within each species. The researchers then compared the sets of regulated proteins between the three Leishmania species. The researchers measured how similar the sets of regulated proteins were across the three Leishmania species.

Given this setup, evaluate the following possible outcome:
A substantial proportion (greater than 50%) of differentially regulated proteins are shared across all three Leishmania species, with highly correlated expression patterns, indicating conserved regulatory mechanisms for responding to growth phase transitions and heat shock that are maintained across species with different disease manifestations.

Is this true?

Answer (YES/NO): NO